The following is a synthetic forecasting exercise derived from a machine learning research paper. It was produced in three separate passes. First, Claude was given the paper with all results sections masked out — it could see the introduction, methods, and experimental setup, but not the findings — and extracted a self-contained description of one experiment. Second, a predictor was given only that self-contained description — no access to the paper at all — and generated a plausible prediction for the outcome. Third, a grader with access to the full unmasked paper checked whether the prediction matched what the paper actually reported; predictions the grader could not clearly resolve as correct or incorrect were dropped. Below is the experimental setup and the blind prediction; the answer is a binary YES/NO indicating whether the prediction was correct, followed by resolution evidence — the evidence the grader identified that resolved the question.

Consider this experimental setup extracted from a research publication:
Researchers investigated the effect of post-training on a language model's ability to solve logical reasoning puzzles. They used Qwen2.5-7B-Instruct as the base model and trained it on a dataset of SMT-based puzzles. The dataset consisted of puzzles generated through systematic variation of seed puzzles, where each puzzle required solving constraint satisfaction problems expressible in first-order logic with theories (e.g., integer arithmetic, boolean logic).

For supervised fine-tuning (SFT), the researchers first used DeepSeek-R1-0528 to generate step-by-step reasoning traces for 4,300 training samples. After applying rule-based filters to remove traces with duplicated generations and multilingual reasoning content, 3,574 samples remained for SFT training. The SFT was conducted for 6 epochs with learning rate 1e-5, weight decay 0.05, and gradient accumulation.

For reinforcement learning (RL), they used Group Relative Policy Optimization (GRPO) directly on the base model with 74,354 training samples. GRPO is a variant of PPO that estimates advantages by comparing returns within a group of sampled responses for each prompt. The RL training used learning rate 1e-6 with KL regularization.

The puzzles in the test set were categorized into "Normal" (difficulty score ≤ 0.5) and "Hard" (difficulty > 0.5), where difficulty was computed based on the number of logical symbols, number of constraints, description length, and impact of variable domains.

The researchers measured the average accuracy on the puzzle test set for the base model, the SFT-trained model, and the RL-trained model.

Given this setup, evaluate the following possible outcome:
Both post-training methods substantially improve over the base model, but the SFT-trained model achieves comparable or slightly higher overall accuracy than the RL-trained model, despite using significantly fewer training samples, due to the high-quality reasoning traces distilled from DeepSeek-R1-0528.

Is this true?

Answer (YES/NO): NO